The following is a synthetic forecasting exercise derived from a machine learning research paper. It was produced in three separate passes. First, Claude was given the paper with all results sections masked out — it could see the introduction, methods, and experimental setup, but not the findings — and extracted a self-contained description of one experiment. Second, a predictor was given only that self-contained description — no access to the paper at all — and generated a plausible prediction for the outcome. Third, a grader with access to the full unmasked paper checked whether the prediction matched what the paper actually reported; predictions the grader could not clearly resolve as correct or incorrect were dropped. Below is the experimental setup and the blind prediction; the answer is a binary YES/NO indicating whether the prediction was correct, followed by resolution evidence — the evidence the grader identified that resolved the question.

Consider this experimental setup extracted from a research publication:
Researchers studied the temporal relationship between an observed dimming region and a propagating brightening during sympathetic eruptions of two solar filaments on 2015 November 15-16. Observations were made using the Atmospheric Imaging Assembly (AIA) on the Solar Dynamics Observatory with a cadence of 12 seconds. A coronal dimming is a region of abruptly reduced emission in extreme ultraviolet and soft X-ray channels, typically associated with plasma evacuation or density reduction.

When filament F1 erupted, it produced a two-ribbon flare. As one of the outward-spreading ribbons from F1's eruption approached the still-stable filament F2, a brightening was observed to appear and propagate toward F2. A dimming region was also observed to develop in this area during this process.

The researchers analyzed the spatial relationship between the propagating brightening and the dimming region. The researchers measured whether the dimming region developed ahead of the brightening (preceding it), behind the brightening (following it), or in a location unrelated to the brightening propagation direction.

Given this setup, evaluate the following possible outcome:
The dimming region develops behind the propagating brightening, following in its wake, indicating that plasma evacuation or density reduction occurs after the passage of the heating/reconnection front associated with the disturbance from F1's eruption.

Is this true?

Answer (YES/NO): YES